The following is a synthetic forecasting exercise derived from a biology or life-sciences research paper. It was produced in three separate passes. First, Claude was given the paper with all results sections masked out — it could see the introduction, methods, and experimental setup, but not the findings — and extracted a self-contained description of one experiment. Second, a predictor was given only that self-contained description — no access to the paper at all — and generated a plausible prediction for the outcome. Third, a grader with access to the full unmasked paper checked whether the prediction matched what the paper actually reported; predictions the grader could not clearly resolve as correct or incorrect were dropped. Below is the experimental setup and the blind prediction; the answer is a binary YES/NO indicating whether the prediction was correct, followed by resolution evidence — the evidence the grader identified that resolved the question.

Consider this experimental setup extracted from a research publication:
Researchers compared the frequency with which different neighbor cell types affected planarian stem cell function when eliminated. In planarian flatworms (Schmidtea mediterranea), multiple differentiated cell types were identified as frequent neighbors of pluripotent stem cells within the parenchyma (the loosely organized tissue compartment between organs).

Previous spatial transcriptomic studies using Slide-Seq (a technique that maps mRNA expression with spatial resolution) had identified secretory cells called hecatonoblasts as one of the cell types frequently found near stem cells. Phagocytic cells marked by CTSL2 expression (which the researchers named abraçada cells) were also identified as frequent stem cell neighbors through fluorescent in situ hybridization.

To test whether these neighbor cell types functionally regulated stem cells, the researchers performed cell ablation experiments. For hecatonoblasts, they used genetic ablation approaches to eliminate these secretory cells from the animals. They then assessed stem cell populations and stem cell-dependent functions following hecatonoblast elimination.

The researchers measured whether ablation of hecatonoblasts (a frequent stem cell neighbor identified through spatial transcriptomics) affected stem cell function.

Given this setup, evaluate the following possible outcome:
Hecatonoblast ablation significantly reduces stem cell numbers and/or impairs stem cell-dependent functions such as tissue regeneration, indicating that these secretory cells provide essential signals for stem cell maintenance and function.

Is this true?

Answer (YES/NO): NO